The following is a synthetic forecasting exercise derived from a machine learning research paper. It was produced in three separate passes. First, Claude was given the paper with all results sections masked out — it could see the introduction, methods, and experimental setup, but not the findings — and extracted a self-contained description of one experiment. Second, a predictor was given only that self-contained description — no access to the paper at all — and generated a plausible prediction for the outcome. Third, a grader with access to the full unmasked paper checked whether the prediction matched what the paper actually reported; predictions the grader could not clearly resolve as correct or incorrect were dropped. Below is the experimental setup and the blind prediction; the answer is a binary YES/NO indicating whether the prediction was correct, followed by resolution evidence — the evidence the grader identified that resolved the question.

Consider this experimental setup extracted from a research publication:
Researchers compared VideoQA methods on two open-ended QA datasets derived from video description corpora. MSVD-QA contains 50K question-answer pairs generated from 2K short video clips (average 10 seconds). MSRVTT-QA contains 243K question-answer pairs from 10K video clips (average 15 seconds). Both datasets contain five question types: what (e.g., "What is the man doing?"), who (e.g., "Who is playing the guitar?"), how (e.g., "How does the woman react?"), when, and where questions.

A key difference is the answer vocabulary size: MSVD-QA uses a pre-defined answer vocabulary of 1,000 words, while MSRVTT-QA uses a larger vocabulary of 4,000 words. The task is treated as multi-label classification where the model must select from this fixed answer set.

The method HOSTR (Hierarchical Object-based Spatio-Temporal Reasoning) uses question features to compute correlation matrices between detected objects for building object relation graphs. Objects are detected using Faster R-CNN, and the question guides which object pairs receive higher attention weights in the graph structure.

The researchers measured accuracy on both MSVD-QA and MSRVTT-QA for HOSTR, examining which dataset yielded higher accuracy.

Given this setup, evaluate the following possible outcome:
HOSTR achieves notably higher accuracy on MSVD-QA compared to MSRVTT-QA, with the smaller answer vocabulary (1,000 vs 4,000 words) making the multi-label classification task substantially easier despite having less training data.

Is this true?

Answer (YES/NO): YES